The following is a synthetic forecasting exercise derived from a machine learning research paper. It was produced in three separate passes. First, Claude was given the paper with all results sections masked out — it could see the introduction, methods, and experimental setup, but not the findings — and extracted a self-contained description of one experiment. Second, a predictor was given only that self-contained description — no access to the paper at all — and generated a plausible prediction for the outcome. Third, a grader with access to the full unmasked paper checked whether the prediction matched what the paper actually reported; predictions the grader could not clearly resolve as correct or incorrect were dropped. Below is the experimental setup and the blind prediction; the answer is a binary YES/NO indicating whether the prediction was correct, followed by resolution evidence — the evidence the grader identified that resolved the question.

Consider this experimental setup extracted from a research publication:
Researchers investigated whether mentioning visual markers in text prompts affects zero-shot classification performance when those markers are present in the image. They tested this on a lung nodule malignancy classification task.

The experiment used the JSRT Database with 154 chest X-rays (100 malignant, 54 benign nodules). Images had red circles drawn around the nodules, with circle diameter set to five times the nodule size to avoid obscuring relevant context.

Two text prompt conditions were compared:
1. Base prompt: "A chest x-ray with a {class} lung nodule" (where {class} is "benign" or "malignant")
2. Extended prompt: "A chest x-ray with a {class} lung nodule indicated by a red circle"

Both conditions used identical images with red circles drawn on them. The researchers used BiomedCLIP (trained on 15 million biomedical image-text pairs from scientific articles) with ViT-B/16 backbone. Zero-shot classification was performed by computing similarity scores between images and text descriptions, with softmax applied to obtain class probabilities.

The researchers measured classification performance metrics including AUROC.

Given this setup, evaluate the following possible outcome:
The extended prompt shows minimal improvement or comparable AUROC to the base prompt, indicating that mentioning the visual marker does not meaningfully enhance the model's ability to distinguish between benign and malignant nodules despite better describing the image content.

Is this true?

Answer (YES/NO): NO